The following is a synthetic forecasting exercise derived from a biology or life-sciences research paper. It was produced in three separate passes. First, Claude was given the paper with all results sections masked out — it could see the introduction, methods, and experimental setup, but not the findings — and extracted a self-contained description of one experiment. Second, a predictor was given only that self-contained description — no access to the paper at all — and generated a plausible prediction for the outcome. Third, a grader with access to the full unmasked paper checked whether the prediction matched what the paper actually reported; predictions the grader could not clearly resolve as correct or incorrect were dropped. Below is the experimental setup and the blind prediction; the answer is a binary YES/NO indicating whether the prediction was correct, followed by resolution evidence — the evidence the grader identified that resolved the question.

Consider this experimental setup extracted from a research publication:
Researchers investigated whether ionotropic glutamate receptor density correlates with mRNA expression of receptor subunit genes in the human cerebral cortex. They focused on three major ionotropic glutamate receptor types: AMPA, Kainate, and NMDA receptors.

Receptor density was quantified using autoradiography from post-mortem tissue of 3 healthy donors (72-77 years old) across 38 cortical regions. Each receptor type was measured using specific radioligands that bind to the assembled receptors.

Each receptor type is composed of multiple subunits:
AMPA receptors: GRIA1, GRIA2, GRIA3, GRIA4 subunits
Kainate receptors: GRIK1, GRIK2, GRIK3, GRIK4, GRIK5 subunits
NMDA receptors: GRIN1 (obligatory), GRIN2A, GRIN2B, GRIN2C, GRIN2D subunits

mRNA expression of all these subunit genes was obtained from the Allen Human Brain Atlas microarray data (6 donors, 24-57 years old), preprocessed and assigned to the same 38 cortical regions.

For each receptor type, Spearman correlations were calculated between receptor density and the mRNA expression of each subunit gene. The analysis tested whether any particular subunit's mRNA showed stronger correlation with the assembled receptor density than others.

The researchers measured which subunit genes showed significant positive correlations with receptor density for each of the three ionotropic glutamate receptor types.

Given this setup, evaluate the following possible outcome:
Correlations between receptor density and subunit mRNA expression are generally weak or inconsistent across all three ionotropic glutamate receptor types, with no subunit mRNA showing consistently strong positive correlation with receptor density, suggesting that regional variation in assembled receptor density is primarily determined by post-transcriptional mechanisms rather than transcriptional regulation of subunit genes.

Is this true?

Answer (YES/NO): NO